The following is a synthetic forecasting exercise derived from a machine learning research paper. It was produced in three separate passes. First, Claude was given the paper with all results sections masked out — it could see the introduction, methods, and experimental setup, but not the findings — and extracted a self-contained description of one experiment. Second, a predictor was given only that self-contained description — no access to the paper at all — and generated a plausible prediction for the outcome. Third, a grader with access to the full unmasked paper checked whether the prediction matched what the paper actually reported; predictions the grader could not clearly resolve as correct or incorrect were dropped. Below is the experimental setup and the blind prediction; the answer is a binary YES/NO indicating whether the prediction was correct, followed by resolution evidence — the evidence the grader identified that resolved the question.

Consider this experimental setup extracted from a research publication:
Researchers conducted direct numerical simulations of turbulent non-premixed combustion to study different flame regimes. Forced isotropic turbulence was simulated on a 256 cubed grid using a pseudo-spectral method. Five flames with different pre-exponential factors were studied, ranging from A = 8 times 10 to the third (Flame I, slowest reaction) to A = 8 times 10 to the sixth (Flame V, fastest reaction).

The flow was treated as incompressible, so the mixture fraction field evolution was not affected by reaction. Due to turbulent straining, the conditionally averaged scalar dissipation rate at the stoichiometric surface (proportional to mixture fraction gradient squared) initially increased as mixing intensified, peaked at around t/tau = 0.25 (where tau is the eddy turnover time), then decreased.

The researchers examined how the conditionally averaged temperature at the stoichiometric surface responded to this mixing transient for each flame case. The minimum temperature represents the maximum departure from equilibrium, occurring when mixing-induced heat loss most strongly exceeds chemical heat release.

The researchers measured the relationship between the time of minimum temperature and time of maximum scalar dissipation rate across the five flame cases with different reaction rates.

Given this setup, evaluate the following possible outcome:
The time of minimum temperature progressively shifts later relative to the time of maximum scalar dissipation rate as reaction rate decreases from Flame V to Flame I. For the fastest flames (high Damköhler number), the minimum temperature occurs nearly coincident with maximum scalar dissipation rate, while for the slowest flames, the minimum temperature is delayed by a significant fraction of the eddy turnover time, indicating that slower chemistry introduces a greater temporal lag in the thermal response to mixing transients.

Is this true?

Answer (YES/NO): NO